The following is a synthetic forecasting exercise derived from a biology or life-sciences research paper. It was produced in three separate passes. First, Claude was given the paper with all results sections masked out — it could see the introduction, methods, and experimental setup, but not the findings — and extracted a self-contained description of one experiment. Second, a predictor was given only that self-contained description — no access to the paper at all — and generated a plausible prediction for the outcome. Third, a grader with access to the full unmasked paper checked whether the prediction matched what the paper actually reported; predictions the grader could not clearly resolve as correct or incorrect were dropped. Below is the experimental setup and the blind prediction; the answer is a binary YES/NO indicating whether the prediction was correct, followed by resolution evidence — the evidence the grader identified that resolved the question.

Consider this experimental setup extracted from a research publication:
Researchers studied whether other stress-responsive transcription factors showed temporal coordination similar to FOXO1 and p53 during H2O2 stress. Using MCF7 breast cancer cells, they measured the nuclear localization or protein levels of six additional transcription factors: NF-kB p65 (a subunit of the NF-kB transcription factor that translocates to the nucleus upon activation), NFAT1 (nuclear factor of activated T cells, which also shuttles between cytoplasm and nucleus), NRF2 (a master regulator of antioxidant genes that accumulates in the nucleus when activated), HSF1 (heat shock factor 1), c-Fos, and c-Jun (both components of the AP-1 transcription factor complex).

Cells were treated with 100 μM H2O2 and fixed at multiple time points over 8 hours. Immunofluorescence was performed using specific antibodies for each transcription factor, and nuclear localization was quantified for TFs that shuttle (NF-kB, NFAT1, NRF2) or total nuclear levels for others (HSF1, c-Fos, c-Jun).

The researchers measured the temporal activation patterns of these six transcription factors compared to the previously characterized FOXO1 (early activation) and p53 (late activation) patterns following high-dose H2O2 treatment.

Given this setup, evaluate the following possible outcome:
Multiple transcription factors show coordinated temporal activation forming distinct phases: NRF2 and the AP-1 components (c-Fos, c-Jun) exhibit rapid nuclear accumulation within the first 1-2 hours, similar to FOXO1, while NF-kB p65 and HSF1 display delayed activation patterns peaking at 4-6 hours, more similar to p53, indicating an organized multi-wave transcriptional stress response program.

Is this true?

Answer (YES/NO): NO